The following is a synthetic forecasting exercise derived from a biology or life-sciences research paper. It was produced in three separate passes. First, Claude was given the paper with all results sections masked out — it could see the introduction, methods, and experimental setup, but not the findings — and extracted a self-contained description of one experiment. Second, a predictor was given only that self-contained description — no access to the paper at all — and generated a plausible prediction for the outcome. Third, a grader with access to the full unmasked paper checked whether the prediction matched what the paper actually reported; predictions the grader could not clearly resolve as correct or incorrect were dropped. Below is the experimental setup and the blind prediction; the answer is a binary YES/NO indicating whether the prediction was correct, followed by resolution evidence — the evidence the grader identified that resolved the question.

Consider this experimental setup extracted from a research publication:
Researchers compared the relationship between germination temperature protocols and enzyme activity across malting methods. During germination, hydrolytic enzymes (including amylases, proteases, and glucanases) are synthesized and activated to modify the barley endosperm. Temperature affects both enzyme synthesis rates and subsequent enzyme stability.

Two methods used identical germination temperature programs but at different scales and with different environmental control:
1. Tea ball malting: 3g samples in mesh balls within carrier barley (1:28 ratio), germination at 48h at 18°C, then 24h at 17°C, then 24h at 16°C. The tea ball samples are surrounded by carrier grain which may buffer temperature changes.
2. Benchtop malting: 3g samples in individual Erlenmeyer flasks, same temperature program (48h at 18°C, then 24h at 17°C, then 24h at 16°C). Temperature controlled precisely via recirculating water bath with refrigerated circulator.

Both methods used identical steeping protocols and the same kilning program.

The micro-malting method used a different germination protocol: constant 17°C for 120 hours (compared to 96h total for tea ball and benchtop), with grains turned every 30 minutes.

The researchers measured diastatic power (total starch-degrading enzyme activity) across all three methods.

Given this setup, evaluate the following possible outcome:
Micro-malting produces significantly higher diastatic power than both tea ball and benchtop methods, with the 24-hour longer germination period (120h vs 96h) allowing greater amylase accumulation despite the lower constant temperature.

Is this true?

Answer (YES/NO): NO